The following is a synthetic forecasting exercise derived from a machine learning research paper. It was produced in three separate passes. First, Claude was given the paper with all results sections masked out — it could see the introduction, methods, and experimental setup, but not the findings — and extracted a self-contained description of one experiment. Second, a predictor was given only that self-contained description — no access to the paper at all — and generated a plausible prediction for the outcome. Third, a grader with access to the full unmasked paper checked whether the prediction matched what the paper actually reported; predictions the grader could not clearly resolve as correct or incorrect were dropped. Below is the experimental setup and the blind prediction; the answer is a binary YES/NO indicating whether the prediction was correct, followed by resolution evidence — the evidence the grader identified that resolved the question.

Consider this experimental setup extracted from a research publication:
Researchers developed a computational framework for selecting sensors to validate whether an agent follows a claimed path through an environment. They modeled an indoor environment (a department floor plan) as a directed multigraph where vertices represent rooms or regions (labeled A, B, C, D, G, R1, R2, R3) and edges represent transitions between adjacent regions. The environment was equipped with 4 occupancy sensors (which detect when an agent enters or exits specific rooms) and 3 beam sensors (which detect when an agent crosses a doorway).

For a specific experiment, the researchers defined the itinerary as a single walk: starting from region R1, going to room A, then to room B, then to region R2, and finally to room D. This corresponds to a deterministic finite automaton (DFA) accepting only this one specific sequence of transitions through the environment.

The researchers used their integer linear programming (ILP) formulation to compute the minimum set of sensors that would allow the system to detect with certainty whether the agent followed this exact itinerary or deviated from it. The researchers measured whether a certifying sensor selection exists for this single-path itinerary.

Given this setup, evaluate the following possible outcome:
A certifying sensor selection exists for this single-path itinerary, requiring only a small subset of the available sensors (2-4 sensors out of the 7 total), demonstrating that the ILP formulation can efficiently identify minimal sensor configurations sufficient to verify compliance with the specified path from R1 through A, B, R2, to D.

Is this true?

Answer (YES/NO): NO